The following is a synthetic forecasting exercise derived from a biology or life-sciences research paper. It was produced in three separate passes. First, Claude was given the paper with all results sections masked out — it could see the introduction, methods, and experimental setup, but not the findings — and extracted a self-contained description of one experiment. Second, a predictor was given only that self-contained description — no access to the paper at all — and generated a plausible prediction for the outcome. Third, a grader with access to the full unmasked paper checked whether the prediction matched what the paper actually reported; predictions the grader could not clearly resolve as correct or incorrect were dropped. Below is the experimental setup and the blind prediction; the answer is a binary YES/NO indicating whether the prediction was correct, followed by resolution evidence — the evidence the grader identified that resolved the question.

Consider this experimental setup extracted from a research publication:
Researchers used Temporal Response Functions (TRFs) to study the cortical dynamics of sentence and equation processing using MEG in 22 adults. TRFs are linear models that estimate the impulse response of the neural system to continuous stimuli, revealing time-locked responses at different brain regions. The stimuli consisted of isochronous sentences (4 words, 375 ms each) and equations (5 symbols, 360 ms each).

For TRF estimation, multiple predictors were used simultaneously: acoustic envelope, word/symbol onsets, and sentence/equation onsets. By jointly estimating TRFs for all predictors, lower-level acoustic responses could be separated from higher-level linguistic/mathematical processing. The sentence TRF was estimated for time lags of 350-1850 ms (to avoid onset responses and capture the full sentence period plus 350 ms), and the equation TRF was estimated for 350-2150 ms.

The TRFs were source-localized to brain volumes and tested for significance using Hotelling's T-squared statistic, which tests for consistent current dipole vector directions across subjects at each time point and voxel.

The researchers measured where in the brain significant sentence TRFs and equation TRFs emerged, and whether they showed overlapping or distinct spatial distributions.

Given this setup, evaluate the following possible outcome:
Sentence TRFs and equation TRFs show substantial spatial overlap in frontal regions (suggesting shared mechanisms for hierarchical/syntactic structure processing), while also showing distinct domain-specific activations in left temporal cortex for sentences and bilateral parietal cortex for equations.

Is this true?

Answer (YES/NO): NO